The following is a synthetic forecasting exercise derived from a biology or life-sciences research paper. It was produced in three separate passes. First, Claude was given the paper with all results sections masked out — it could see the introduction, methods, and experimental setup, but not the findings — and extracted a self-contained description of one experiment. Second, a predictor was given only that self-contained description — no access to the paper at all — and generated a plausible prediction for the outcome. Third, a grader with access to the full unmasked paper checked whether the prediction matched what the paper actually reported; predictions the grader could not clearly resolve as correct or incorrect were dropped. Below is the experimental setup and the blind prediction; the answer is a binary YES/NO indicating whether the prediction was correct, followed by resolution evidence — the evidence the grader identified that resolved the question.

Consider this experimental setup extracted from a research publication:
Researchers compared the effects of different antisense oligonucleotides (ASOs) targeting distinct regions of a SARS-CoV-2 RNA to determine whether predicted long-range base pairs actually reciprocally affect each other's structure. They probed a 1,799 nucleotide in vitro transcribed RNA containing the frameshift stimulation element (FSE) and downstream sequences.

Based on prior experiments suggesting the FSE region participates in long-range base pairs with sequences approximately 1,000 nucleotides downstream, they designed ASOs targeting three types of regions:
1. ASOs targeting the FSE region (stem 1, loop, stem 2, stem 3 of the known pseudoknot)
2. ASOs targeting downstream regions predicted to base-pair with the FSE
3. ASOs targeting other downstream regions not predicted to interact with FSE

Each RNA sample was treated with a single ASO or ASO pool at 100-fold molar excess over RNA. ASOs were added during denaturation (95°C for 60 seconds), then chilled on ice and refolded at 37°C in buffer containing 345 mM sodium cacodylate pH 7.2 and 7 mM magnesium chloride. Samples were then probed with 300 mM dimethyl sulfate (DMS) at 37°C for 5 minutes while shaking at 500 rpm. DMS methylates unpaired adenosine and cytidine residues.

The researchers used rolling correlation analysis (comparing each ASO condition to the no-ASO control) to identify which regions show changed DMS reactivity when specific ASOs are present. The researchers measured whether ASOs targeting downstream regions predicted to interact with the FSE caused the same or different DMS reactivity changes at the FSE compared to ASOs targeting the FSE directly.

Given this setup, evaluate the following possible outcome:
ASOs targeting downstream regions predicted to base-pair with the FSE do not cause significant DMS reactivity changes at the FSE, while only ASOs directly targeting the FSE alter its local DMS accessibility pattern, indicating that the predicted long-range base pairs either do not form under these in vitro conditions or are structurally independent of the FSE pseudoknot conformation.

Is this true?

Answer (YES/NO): NO